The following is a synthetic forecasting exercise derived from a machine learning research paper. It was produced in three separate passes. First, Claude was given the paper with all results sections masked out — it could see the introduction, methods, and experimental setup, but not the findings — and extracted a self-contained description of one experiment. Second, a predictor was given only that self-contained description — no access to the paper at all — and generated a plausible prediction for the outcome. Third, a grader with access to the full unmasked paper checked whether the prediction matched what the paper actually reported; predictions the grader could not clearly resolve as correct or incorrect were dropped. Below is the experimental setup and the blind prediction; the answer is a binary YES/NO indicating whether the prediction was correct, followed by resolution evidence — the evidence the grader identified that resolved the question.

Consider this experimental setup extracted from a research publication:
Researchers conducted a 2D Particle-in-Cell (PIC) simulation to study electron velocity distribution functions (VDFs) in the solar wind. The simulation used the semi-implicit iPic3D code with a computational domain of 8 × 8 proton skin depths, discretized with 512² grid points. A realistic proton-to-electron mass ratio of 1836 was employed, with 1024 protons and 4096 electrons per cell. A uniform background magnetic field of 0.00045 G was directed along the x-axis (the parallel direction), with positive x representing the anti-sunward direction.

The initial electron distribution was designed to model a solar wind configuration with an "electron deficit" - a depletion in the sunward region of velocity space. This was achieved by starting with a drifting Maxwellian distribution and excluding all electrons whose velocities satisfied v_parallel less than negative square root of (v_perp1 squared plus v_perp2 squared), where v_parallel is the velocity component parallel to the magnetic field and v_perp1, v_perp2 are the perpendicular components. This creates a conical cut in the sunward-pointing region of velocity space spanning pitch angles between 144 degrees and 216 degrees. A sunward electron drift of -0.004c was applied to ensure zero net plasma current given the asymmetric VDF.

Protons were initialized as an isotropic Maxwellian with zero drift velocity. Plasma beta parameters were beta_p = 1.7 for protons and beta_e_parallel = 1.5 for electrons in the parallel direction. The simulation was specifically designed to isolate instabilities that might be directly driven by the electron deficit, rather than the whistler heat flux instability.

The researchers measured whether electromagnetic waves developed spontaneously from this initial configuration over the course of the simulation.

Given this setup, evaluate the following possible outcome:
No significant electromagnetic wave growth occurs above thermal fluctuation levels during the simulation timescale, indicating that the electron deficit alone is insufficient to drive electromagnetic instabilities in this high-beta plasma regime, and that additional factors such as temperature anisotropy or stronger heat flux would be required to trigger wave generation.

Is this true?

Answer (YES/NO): NO